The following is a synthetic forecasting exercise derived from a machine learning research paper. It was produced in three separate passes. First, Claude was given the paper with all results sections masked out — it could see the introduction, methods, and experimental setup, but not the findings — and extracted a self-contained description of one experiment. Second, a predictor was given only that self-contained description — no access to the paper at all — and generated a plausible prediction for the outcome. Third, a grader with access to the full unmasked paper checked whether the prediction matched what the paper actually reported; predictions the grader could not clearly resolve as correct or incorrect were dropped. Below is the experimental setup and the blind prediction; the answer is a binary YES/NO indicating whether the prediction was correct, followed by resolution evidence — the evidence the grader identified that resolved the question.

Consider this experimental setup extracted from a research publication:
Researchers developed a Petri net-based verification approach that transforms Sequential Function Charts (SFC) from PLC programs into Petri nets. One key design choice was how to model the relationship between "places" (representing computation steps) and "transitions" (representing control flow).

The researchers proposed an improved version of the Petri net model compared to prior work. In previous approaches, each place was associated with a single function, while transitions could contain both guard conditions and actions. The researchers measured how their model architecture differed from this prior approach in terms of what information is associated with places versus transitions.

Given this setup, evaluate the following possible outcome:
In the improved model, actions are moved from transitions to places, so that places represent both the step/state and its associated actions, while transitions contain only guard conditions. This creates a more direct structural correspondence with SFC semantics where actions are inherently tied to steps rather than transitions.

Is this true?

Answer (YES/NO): YES